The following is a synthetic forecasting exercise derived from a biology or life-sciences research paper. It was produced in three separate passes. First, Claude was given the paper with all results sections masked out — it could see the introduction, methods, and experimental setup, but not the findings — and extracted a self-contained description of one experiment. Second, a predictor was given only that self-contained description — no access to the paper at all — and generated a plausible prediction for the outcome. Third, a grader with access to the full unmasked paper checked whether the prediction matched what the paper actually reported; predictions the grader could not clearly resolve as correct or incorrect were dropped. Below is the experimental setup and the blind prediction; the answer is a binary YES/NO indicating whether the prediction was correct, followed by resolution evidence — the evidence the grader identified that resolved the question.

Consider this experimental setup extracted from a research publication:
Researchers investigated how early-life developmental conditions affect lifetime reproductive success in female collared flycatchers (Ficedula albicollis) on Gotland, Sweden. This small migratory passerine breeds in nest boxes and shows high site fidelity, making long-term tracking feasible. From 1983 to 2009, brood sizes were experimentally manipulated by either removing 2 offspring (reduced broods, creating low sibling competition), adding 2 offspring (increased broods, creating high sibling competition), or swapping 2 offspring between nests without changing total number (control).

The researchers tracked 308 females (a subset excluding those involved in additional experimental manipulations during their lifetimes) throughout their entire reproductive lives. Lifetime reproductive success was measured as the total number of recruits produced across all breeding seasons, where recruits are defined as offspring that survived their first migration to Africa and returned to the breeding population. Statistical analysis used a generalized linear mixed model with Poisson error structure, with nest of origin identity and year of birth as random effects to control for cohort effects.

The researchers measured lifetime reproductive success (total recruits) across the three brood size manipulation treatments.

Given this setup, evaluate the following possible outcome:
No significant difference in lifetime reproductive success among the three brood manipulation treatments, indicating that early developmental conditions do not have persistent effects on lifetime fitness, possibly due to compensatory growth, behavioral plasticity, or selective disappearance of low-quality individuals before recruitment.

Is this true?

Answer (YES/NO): NO